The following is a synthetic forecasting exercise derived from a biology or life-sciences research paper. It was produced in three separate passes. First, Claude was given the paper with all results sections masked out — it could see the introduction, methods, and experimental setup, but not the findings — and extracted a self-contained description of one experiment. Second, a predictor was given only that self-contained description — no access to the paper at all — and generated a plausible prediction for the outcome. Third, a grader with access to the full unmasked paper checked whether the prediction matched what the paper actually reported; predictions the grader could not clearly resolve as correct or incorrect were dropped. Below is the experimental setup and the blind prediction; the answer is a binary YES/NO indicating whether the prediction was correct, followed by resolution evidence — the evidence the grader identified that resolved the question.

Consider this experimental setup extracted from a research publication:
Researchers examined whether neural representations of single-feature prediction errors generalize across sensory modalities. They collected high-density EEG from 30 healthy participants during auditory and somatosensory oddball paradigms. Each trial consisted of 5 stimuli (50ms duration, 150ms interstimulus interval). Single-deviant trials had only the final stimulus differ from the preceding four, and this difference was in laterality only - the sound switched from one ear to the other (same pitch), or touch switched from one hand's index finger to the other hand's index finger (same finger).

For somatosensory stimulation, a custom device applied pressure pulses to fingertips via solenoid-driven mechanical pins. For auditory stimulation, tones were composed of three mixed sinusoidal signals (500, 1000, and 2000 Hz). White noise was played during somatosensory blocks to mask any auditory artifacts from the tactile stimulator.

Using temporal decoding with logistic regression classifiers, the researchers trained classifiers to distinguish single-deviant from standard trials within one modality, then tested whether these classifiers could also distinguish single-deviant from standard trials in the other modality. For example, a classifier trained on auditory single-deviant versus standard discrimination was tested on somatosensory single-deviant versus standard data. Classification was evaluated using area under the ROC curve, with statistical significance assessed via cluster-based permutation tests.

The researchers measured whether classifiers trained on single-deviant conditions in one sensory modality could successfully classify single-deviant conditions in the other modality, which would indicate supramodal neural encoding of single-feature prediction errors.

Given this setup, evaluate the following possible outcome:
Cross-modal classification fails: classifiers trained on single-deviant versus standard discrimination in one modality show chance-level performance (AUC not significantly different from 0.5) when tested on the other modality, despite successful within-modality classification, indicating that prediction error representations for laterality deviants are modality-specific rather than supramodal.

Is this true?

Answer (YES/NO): NO